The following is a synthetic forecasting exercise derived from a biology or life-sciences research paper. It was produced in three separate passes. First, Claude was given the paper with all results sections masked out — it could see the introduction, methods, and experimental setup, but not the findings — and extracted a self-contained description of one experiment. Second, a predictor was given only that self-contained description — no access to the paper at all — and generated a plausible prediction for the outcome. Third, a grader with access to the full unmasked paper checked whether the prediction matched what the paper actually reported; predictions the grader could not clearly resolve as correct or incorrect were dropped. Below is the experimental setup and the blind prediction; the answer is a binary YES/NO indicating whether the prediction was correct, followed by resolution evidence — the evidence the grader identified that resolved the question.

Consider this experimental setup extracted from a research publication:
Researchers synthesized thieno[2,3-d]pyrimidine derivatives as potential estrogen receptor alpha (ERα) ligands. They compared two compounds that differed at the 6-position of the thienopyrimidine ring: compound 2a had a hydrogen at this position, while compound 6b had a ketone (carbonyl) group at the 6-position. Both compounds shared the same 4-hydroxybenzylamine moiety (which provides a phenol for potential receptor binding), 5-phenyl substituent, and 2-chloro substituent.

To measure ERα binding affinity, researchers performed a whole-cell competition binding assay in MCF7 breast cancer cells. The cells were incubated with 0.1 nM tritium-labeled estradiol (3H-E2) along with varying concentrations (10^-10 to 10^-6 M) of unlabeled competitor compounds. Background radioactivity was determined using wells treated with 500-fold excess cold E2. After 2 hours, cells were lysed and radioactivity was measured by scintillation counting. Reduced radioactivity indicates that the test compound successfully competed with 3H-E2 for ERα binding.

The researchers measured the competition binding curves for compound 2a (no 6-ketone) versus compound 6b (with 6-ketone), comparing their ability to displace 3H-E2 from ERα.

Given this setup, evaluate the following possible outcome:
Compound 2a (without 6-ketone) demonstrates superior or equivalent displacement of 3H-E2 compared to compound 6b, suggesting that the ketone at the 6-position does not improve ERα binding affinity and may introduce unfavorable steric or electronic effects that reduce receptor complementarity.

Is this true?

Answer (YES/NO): YES